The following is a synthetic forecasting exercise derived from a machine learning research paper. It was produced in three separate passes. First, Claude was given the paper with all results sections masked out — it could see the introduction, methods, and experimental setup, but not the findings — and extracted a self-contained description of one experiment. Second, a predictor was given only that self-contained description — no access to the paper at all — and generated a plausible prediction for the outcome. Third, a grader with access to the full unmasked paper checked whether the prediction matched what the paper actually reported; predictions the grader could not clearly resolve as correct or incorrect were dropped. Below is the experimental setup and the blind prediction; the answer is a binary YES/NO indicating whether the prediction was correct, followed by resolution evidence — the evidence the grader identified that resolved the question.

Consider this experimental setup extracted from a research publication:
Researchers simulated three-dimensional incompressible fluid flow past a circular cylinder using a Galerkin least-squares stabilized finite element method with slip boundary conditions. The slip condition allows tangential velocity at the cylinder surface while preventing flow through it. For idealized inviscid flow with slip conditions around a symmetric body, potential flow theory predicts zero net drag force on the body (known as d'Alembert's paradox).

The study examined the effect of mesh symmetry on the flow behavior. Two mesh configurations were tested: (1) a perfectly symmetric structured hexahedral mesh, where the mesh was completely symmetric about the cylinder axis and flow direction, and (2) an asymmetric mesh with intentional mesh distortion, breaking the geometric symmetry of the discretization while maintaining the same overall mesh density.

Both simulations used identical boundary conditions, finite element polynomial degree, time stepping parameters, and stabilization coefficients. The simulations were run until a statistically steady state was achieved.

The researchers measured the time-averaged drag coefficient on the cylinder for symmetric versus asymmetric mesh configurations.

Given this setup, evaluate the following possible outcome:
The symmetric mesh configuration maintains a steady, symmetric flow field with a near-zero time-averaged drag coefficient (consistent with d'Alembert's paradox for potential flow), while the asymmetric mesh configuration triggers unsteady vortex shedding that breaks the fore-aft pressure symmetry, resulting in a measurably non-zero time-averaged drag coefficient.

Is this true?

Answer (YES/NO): YES